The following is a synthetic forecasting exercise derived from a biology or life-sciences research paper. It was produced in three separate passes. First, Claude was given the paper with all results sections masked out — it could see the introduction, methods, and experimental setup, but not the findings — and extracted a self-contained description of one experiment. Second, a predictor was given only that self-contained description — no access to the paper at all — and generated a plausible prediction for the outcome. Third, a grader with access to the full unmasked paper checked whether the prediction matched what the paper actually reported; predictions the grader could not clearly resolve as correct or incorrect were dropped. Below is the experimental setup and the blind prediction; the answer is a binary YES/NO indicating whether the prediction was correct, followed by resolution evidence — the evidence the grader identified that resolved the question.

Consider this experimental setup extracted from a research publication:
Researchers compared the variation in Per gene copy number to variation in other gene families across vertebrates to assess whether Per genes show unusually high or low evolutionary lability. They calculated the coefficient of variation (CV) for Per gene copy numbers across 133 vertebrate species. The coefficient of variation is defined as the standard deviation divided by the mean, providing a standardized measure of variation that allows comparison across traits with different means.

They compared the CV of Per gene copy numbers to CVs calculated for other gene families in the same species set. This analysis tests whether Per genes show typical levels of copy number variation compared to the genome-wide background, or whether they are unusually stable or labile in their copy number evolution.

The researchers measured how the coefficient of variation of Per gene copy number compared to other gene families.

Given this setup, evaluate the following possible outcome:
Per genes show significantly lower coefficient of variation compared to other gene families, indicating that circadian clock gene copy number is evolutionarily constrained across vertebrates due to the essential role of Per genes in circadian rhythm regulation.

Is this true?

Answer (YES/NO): NO